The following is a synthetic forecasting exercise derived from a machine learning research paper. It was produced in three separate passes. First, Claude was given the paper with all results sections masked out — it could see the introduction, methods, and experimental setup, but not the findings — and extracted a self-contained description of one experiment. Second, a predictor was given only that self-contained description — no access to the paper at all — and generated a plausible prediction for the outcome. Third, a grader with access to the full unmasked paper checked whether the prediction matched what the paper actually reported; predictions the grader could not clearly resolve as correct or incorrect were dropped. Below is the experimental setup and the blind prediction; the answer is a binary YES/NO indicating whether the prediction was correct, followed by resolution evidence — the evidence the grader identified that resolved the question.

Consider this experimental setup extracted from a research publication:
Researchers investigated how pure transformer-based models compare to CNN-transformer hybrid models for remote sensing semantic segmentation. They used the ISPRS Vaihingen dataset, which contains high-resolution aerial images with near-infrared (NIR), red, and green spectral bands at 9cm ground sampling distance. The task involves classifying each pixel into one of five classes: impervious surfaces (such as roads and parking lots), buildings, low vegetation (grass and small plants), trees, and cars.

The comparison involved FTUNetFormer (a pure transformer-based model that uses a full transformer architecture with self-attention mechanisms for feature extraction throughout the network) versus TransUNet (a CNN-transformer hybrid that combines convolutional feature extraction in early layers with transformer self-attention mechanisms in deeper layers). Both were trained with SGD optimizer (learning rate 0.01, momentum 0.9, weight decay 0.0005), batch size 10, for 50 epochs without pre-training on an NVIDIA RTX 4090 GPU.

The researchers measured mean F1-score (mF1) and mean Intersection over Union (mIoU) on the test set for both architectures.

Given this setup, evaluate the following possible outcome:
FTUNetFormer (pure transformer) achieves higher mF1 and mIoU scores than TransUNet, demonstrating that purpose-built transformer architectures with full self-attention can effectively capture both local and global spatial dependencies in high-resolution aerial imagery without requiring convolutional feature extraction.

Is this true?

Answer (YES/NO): NO